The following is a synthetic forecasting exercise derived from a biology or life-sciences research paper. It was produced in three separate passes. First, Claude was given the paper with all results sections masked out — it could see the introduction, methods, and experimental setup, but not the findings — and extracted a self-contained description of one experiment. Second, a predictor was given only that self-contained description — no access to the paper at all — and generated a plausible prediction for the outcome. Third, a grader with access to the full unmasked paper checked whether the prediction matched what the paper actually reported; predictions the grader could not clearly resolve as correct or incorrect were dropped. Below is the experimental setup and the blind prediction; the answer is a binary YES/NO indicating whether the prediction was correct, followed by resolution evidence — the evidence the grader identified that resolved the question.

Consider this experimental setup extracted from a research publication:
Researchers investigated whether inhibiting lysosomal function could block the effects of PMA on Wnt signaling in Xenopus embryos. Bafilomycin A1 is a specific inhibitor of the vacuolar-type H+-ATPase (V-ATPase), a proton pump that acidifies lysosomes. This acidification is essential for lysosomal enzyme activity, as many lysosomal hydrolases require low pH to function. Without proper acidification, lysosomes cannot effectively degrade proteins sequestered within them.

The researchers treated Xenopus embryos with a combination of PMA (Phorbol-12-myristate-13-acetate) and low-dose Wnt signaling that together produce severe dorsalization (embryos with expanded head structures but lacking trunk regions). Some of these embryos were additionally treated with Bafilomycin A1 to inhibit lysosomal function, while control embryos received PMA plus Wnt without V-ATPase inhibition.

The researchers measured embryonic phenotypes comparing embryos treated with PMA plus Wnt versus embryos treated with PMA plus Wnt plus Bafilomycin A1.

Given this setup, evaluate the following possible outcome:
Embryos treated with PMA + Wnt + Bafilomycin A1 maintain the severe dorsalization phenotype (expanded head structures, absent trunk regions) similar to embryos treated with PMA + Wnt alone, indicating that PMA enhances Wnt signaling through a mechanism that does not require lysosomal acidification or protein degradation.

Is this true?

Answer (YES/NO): NO